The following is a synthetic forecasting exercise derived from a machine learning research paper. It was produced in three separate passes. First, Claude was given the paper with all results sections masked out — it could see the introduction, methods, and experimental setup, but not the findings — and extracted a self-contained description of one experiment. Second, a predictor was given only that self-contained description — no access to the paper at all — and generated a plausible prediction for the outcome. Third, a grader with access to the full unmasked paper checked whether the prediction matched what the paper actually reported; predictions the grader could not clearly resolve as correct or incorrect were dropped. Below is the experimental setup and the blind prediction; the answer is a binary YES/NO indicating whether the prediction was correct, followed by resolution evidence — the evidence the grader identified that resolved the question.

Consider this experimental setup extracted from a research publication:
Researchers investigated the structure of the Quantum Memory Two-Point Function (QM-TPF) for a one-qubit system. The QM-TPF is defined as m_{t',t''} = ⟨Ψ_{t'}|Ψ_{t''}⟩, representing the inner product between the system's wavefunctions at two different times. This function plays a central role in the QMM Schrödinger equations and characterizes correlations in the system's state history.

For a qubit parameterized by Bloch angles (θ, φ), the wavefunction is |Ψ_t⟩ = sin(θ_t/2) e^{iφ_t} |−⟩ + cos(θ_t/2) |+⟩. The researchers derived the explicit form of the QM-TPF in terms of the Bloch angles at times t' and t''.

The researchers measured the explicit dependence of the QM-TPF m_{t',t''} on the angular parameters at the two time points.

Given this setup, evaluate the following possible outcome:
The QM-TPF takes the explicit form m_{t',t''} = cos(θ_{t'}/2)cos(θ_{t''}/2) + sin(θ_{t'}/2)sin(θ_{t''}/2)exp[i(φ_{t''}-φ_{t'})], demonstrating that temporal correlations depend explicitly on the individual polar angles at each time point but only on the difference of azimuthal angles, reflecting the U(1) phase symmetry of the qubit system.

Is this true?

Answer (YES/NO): YES